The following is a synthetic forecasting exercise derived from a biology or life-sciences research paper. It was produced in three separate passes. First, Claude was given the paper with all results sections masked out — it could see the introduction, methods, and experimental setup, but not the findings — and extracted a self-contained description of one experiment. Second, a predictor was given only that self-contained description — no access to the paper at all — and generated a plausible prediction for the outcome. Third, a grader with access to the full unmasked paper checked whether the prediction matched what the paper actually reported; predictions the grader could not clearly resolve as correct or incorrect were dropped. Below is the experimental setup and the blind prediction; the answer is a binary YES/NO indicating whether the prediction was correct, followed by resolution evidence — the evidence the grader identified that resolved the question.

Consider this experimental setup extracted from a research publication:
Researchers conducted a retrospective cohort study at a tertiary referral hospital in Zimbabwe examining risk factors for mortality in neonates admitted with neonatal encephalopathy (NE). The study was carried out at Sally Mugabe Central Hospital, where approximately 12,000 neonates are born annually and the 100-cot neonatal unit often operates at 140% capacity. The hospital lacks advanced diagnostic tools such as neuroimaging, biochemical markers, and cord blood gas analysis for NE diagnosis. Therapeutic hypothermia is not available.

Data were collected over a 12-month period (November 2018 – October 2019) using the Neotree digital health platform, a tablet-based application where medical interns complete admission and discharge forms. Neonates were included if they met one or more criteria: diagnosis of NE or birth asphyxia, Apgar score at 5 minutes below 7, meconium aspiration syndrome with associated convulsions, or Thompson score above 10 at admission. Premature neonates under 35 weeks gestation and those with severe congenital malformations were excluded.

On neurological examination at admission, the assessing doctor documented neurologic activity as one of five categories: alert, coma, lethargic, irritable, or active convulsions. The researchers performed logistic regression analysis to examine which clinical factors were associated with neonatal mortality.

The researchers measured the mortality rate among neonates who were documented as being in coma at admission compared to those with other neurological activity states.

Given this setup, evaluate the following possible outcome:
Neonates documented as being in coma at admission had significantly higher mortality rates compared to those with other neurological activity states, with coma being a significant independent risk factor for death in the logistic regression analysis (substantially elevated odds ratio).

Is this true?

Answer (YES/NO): NO